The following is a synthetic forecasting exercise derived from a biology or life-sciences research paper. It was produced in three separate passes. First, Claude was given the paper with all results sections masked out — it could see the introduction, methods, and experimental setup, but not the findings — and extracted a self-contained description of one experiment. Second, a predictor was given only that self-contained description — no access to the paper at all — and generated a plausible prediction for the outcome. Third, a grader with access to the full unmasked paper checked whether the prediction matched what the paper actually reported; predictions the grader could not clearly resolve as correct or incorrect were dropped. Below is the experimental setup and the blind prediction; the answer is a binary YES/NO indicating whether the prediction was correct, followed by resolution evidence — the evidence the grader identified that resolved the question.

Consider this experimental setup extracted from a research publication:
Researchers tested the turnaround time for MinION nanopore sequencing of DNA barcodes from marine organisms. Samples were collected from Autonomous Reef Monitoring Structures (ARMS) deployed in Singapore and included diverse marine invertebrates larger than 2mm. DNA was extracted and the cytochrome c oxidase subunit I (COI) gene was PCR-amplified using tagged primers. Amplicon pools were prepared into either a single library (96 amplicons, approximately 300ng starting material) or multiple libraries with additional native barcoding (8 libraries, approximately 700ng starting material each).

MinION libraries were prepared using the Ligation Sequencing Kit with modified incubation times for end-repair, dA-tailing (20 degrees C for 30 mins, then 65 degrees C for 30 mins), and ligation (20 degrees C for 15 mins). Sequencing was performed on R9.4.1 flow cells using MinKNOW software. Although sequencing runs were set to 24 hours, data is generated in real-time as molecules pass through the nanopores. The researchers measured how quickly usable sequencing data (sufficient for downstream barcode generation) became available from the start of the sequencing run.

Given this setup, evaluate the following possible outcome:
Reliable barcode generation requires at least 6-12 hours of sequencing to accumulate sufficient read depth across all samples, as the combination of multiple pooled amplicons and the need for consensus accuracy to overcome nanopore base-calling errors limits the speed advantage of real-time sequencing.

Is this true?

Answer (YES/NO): NO